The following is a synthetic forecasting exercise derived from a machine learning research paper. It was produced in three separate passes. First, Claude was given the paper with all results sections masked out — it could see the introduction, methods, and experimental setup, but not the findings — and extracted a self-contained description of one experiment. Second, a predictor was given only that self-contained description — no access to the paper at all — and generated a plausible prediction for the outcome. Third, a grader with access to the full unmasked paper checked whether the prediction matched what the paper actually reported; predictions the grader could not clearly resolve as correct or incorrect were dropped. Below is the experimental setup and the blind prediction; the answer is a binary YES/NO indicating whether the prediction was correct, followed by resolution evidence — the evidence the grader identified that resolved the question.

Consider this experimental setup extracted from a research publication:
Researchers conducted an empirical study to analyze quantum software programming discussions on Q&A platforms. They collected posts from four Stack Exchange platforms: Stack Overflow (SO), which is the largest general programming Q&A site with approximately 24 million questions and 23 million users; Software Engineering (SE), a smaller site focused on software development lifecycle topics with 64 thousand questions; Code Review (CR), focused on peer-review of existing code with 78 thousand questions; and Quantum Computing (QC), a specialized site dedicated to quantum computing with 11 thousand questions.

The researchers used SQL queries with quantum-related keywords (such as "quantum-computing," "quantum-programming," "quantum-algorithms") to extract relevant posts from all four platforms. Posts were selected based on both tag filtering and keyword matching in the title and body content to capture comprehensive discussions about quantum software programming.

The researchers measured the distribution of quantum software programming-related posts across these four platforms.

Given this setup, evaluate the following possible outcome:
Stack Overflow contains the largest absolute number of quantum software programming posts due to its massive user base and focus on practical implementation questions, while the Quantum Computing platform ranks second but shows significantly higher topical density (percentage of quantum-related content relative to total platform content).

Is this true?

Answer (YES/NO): NO